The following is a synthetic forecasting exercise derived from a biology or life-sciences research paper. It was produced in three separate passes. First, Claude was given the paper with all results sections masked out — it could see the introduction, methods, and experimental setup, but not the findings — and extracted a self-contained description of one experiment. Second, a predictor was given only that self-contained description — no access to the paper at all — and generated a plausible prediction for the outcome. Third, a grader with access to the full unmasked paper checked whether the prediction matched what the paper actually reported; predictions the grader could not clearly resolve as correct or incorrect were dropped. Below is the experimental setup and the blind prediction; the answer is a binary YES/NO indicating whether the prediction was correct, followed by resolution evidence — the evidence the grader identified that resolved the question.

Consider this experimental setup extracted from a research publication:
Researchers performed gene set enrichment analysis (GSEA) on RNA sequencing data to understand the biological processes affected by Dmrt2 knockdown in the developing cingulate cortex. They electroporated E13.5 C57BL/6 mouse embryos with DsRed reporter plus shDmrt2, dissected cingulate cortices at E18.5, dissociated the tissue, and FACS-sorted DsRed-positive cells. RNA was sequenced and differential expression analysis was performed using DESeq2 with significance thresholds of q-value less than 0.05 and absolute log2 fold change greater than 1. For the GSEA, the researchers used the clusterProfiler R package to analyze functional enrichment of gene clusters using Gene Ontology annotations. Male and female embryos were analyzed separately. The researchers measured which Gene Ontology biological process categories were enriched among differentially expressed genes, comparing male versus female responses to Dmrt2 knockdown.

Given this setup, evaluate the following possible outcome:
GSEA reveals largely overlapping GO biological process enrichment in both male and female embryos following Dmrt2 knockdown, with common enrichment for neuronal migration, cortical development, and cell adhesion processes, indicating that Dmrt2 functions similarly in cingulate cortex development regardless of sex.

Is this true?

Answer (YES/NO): NO